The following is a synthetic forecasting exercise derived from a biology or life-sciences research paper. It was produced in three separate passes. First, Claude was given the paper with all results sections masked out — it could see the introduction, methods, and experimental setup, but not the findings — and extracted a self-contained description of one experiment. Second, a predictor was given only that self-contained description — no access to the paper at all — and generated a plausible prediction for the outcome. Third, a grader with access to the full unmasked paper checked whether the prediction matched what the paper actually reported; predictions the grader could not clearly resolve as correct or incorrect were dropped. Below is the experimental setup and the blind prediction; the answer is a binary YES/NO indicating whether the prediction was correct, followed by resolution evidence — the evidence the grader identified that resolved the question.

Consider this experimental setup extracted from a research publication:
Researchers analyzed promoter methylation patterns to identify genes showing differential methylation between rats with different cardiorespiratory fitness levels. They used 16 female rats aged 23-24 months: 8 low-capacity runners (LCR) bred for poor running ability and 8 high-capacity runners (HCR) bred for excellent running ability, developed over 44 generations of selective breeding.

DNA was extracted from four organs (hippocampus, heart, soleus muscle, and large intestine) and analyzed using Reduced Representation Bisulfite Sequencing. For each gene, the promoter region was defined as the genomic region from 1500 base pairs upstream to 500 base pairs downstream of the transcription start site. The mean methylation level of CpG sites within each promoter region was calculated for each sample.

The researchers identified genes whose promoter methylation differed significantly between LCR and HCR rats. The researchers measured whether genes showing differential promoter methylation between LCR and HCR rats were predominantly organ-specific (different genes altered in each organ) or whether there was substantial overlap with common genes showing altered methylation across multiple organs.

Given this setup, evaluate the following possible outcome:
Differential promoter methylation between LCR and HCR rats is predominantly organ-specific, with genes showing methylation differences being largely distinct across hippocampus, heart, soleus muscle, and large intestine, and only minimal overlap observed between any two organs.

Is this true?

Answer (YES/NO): YES